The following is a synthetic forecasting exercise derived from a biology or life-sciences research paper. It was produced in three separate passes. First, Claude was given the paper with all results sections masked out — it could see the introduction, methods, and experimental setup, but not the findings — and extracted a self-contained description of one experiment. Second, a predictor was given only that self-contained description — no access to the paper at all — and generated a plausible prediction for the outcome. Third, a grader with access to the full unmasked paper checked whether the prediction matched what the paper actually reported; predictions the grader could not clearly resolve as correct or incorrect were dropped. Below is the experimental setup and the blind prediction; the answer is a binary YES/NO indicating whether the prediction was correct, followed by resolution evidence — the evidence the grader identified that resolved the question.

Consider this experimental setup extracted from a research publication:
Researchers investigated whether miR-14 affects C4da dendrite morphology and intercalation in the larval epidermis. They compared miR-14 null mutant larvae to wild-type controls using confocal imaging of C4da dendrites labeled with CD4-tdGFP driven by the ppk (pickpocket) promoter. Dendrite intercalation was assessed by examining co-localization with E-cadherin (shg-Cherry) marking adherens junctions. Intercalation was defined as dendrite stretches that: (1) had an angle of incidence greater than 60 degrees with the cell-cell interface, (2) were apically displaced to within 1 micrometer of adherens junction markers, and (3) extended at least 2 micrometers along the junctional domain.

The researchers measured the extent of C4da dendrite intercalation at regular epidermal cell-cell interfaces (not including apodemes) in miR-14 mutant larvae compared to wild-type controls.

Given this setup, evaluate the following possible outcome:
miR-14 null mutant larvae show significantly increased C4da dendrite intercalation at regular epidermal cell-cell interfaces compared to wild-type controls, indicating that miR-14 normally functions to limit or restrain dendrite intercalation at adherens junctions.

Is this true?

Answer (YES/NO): YES